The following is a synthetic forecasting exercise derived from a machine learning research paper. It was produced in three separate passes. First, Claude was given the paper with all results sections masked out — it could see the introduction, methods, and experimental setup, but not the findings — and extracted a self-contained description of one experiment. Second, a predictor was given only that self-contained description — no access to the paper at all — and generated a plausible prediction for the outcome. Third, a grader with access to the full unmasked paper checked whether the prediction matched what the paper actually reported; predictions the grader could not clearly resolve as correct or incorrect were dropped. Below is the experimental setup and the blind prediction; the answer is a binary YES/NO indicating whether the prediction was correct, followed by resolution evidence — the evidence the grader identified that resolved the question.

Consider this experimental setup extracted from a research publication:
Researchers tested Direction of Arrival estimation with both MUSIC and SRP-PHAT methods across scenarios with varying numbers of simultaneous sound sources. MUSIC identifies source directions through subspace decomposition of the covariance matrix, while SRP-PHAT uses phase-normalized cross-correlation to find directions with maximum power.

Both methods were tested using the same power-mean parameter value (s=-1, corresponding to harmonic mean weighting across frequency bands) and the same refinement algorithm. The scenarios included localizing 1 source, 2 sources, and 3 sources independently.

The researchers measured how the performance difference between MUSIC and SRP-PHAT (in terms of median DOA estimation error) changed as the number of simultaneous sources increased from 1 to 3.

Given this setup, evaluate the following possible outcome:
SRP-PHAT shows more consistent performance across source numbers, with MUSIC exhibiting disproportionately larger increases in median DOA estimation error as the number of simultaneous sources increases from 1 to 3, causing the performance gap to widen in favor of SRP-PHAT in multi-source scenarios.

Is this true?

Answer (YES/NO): NO